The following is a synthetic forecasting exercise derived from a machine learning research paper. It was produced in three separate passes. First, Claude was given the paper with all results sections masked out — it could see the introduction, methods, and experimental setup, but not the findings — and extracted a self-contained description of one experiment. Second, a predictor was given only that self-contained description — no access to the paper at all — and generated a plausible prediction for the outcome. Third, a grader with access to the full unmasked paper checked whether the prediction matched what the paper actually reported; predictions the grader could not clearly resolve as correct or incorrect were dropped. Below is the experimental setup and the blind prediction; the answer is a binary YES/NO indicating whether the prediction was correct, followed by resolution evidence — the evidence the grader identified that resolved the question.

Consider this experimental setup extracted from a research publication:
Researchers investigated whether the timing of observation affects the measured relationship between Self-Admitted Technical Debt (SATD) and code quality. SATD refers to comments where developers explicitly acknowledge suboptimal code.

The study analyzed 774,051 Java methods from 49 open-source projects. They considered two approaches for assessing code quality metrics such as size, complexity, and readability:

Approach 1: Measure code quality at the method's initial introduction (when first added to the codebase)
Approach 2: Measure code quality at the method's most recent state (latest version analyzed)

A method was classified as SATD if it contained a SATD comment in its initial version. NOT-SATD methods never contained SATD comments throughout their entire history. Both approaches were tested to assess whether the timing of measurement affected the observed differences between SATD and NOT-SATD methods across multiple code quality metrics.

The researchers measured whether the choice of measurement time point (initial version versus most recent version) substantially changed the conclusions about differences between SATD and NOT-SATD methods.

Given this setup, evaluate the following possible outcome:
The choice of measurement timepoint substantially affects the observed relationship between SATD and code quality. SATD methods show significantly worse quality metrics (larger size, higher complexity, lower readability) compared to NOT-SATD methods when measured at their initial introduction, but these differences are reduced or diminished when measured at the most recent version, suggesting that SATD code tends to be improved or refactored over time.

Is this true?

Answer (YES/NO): NO